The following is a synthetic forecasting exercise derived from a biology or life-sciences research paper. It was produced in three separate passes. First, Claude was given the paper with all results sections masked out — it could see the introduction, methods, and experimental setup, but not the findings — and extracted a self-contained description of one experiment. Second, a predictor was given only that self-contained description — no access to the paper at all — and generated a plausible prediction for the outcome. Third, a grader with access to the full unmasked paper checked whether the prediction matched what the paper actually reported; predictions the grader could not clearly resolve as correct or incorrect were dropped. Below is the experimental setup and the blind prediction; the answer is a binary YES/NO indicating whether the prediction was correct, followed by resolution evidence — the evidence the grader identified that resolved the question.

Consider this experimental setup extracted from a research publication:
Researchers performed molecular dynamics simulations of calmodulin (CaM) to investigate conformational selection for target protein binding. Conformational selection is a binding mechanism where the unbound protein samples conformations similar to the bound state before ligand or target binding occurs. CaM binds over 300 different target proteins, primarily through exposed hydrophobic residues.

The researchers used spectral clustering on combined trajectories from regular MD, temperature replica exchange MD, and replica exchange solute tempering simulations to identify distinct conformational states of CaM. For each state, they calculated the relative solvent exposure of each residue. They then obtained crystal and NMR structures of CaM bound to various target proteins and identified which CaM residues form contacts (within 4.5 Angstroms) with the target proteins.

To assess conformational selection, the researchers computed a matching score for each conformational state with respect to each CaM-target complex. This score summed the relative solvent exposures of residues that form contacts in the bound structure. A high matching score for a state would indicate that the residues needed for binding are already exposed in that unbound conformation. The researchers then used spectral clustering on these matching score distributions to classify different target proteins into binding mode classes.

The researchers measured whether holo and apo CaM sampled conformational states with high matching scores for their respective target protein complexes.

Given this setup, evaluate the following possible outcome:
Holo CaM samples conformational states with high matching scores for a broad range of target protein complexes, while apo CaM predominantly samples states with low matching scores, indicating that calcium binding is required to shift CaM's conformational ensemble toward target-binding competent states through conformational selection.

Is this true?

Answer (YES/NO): NO